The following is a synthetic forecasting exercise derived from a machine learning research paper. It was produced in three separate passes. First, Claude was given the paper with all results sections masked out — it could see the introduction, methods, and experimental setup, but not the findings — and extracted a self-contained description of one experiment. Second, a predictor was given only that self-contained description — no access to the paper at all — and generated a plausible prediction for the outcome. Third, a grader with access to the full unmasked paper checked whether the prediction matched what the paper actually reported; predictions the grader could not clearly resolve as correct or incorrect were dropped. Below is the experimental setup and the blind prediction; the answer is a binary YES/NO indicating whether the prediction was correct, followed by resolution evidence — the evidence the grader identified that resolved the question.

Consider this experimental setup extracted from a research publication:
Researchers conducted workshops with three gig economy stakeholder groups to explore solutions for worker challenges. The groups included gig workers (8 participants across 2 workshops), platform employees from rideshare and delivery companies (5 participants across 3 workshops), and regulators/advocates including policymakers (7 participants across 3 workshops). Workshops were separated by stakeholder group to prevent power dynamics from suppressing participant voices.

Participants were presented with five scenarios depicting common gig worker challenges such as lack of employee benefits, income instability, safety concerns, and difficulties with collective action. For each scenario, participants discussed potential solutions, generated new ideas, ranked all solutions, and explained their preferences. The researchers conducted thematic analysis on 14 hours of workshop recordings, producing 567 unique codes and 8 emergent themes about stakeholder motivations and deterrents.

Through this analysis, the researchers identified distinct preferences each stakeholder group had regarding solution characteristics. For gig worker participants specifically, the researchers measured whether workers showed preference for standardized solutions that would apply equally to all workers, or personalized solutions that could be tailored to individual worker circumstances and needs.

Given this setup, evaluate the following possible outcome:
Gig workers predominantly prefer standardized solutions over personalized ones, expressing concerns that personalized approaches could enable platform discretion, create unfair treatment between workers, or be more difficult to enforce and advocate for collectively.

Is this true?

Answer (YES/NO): NO